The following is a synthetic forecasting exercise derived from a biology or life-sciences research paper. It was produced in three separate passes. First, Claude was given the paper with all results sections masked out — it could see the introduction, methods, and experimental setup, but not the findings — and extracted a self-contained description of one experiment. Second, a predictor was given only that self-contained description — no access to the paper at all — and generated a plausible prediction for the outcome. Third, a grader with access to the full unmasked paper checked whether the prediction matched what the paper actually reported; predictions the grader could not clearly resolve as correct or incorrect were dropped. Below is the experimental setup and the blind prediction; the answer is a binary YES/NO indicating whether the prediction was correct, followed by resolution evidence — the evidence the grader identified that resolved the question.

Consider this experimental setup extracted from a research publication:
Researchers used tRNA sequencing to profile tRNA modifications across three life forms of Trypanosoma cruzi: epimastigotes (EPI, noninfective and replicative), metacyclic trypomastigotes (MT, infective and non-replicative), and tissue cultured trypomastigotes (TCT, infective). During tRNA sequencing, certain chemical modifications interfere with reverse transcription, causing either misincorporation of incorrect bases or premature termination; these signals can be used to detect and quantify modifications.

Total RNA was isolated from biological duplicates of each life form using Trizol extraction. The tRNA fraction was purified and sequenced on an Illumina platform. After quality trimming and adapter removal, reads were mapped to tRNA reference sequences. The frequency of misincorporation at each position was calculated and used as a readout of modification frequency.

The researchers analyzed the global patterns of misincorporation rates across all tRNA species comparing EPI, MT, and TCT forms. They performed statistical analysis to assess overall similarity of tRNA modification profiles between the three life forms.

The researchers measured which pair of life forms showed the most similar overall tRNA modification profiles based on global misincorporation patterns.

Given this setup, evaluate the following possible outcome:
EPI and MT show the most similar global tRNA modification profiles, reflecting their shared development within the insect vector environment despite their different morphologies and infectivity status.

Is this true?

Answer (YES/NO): NO